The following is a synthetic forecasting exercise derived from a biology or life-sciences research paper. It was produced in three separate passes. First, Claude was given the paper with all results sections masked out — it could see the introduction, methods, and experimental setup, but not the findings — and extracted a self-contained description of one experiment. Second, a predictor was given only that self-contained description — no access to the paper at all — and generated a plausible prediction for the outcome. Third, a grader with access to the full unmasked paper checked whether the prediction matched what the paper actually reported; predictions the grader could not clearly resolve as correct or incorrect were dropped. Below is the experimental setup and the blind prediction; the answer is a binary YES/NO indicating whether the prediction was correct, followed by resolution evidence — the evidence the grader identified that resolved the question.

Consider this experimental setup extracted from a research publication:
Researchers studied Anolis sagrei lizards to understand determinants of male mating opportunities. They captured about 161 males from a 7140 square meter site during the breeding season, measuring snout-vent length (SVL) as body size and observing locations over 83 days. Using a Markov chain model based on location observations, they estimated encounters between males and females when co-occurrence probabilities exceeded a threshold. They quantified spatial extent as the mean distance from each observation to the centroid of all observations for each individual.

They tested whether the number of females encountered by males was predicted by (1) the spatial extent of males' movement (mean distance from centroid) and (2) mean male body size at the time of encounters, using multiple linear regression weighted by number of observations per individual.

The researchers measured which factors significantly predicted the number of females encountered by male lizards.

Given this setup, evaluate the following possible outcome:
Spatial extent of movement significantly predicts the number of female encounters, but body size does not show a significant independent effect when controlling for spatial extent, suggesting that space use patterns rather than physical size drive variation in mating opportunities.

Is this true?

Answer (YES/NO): NO